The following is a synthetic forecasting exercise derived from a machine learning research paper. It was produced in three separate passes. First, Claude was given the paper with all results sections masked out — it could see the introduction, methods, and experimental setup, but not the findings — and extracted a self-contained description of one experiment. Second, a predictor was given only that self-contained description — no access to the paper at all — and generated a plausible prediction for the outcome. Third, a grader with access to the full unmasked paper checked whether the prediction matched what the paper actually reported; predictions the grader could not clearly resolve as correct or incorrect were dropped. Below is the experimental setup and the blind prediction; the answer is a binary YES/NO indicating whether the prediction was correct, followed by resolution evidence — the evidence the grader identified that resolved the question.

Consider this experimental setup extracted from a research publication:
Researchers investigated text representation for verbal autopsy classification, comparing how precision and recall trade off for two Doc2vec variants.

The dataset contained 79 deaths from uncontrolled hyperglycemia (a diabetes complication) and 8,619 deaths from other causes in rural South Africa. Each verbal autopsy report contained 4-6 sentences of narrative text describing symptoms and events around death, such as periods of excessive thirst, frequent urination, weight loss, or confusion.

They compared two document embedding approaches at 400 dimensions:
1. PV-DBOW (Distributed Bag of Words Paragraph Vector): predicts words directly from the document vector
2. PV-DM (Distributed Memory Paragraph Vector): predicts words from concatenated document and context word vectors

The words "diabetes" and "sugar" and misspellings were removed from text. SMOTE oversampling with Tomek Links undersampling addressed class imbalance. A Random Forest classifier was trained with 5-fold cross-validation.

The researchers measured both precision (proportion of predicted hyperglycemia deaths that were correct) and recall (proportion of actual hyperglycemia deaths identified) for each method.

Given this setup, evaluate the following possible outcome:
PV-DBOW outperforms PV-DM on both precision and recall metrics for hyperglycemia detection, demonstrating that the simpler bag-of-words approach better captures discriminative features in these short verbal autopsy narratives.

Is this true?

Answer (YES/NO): YES